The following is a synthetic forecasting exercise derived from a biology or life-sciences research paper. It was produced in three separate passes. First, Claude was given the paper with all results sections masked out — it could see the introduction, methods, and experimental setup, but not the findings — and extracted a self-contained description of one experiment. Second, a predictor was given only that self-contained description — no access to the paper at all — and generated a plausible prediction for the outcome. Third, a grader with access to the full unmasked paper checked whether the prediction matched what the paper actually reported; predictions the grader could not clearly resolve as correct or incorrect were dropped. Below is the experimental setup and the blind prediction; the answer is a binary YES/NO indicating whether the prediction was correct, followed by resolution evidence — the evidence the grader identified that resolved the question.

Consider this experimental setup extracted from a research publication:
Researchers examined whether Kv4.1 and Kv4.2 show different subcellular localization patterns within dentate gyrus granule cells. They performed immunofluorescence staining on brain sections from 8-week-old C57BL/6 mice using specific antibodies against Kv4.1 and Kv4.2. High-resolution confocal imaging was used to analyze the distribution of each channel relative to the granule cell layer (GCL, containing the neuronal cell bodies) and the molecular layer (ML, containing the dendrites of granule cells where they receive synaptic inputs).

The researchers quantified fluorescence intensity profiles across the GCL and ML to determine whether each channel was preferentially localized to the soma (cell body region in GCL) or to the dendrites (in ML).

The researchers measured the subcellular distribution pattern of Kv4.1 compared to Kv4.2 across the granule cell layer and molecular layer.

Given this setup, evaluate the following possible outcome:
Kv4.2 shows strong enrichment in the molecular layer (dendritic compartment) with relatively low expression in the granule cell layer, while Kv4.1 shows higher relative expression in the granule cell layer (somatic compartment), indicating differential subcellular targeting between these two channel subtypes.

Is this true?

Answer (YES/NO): YES